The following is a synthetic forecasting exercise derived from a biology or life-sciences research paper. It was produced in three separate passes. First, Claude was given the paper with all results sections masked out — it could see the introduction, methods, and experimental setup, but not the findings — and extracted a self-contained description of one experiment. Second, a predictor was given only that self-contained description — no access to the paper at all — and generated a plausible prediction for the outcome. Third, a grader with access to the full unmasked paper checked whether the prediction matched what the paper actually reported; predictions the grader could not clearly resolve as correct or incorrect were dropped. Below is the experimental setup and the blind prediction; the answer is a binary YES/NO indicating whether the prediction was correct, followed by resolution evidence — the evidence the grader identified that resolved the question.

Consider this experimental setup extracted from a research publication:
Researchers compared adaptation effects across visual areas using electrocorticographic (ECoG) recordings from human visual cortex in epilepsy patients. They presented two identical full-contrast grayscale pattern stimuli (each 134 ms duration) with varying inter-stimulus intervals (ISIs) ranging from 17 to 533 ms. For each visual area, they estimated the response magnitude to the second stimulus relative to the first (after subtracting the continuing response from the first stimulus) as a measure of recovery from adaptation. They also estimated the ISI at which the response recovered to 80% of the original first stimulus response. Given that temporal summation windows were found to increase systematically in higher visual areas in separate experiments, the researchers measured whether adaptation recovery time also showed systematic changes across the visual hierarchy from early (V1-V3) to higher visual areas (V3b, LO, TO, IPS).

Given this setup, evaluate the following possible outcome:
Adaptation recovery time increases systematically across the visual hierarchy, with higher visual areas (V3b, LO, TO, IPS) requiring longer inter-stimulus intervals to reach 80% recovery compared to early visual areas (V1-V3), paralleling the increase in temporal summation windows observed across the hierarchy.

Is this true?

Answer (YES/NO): NO